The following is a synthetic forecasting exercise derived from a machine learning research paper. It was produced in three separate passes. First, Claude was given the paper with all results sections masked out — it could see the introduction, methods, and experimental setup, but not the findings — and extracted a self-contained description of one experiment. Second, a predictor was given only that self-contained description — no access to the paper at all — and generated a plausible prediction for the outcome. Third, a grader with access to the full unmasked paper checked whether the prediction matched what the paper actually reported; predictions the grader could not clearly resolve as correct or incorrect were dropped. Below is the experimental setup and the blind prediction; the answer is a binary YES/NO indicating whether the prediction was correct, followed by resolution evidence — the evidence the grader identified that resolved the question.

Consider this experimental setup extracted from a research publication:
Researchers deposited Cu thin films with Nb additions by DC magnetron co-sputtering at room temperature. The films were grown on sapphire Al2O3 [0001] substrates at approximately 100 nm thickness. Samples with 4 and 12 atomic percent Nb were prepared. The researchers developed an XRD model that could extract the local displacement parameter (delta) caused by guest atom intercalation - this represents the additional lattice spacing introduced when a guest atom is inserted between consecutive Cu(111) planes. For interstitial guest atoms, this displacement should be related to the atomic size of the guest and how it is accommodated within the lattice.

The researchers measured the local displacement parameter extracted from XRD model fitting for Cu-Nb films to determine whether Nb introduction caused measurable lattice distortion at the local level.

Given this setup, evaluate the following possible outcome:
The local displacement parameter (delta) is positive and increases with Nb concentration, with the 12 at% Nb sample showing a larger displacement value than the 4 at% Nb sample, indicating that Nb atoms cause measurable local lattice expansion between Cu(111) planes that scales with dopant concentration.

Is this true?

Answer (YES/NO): NO